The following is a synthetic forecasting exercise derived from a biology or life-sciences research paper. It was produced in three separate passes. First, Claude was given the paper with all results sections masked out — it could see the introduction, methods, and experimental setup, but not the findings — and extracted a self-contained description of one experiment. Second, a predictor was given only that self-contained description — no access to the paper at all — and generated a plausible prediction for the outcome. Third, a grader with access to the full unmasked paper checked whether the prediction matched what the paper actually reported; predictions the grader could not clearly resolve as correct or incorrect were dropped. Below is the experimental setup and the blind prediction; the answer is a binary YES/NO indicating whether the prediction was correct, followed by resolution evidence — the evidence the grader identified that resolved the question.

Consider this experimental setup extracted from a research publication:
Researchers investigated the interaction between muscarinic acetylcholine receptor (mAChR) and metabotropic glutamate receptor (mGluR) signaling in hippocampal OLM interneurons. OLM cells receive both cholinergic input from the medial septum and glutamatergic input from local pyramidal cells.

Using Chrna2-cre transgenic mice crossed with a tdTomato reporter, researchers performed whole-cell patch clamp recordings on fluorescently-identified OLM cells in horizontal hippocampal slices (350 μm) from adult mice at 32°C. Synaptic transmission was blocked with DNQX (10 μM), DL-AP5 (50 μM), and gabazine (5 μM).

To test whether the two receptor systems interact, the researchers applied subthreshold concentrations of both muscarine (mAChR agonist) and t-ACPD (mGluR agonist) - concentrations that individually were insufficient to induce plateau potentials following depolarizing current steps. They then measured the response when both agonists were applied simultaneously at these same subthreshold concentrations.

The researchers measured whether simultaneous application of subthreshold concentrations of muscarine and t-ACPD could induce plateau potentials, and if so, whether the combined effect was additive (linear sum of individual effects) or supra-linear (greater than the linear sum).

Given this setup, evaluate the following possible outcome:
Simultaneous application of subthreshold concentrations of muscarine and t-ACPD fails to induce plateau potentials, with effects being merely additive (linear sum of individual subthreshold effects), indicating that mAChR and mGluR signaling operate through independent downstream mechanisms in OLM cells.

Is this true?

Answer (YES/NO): NO